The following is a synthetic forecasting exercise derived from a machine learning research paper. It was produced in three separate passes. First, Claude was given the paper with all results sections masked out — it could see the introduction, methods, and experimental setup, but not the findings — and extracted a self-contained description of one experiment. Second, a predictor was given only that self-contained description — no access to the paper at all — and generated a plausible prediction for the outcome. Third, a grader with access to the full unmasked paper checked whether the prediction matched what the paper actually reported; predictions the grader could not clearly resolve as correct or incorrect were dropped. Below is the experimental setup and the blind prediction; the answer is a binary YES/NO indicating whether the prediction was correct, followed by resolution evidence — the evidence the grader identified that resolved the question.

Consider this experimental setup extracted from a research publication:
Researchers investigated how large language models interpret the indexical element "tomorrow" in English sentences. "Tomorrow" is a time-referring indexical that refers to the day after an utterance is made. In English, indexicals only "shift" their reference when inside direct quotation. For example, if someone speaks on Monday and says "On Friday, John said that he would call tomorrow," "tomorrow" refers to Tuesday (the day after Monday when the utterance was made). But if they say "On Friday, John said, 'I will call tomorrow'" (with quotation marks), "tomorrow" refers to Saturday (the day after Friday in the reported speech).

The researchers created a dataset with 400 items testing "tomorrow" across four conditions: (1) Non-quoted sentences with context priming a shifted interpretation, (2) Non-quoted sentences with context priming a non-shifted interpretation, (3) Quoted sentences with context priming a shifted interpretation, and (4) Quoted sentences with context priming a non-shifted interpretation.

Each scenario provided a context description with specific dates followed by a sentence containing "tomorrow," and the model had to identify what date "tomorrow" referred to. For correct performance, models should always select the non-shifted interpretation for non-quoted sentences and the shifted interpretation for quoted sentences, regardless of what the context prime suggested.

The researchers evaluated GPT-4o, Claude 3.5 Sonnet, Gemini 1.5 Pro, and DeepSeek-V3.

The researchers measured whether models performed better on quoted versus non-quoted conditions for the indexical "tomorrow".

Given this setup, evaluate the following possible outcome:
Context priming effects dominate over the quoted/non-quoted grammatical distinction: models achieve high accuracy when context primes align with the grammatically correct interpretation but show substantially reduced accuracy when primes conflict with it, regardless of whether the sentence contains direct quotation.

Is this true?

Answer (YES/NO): NO